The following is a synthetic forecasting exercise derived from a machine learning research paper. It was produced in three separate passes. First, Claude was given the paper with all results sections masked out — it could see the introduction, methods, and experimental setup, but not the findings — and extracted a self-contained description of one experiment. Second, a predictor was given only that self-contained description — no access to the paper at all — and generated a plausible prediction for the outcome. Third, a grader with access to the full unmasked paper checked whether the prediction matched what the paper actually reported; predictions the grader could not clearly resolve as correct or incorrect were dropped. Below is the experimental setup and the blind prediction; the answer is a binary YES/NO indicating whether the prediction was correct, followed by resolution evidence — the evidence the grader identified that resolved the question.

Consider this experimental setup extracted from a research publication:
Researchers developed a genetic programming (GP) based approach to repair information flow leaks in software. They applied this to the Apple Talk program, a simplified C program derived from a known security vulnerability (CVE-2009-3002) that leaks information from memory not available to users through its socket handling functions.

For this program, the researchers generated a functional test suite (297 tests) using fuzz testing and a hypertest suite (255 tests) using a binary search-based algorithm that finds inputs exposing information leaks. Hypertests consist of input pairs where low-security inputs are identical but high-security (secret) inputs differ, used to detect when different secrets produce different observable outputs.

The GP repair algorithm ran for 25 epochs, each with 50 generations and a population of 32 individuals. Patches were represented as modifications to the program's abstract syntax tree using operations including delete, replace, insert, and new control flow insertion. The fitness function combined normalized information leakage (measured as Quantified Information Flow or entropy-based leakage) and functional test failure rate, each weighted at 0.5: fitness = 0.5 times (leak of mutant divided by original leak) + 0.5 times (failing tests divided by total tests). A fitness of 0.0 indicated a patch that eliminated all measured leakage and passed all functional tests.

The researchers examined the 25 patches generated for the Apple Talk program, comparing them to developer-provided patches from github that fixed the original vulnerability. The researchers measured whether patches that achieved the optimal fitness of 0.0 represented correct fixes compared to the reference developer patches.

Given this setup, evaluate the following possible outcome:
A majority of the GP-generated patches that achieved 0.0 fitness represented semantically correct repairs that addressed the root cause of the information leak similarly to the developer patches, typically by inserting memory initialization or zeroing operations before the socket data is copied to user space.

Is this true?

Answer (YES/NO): NO